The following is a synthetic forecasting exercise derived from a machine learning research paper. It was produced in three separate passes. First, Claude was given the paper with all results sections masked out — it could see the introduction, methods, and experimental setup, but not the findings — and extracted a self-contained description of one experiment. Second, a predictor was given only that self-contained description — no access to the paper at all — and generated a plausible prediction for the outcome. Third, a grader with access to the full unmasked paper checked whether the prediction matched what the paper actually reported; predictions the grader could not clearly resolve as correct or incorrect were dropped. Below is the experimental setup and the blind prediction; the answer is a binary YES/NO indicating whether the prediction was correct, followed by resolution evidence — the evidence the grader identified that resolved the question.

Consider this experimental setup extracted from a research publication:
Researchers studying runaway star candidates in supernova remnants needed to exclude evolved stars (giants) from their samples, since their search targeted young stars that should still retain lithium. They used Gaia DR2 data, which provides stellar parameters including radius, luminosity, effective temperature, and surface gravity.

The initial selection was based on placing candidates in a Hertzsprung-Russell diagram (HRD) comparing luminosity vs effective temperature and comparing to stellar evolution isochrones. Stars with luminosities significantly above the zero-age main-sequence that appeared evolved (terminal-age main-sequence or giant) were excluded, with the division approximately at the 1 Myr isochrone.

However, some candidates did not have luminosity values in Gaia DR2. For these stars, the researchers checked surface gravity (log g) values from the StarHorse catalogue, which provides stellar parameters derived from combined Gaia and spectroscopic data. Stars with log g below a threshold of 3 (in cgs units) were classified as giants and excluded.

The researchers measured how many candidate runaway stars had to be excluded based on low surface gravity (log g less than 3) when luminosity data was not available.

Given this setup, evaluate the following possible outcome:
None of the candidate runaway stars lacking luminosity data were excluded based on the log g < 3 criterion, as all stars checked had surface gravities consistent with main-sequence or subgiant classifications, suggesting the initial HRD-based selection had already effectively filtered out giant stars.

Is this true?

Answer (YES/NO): NO